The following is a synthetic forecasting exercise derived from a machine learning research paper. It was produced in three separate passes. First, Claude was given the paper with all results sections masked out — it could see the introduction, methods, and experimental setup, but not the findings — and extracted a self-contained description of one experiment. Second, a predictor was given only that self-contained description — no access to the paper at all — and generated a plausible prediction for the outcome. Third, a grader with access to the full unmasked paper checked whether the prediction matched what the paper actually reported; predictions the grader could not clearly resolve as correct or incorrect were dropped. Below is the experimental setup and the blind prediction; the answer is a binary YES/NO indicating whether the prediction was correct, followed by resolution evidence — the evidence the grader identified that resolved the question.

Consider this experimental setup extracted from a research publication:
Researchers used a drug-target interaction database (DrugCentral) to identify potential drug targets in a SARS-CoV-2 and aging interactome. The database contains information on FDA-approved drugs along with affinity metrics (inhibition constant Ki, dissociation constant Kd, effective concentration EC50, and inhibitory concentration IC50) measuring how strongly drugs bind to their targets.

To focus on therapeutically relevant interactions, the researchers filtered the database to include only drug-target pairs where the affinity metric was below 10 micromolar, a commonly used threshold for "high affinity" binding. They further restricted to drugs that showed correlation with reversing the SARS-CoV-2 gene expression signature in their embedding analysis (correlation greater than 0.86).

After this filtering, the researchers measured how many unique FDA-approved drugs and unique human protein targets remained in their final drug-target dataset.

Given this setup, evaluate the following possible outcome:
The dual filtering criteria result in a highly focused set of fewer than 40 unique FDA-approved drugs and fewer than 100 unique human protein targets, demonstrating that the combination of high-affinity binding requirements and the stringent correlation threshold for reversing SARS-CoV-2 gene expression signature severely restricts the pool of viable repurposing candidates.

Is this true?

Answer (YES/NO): NO